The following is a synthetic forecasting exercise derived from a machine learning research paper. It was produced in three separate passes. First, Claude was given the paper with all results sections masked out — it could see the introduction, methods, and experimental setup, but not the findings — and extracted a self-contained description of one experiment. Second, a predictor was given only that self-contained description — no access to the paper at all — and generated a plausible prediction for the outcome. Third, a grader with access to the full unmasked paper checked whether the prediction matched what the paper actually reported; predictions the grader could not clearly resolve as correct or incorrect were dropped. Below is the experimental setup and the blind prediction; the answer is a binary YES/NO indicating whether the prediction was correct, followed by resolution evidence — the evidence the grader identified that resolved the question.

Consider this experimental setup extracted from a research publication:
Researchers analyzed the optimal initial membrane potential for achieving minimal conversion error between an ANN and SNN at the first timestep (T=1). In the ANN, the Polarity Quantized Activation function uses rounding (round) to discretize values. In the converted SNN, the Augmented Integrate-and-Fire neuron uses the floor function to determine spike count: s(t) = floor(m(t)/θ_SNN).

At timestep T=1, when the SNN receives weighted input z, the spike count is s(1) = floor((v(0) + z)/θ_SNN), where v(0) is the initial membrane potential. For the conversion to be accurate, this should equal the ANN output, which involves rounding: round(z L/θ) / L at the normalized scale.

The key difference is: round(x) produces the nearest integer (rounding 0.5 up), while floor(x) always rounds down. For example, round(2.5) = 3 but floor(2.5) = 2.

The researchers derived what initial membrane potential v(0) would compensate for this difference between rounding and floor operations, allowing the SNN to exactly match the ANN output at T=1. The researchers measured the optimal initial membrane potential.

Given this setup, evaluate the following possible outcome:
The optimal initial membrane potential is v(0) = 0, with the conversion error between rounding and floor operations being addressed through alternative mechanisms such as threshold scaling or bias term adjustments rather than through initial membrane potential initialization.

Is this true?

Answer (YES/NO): NO